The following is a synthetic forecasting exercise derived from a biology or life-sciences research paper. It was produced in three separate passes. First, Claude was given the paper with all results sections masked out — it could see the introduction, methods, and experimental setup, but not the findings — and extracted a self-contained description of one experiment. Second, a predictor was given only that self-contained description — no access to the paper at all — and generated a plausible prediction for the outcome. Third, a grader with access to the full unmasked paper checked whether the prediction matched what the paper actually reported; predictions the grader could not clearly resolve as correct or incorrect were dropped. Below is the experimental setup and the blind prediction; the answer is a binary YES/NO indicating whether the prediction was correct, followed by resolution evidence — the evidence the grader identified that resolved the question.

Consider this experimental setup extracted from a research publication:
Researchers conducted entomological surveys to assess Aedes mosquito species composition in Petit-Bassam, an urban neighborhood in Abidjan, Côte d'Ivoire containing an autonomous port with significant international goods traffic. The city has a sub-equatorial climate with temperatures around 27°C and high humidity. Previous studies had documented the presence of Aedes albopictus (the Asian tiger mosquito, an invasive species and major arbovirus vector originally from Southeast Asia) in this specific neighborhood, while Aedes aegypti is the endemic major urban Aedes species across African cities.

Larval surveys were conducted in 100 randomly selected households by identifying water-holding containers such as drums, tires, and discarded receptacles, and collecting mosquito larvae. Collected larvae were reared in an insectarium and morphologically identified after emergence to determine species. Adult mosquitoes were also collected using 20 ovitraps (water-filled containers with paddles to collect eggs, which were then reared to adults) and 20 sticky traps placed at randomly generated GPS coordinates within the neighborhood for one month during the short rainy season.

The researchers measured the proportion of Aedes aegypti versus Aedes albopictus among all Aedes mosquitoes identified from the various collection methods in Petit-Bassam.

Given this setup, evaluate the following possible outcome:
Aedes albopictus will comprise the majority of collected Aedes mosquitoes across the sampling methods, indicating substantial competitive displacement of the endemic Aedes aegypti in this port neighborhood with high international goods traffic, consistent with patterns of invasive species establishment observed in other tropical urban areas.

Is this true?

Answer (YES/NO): NO